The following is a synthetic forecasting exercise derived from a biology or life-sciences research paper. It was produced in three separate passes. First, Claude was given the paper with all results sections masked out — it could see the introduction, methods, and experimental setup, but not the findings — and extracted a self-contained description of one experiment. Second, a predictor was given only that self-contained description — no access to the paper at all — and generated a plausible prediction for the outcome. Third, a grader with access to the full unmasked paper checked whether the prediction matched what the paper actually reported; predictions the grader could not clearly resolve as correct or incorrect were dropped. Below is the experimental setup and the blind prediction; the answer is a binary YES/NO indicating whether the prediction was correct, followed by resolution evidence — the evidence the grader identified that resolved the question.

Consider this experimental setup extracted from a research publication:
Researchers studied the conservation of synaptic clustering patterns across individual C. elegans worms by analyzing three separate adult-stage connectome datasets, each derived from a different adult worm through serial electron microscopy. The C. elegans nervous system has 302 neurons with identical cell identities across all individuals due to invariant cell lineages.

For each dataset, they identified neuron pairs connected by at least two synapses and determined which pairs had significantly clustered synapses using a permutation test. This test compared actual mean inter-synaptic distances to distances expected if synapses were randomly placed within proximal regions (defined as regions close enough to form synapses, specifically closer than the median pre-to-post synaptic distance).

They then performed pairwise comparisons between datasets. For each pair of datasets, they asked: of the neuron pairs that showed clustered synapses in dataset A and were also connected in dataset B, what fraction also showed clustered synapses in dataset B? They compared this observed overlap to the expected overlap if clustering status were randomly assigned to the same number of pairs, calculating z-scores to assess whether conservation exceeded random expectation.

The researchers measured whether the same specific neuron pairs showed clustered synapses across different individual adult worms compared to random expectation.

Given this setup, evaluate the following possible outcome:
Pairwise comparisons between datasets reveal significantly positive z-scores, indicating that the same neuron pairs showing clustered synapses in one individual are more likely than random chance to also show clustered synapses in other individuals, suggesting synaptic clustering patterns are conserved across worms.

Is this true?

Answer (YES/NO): YES